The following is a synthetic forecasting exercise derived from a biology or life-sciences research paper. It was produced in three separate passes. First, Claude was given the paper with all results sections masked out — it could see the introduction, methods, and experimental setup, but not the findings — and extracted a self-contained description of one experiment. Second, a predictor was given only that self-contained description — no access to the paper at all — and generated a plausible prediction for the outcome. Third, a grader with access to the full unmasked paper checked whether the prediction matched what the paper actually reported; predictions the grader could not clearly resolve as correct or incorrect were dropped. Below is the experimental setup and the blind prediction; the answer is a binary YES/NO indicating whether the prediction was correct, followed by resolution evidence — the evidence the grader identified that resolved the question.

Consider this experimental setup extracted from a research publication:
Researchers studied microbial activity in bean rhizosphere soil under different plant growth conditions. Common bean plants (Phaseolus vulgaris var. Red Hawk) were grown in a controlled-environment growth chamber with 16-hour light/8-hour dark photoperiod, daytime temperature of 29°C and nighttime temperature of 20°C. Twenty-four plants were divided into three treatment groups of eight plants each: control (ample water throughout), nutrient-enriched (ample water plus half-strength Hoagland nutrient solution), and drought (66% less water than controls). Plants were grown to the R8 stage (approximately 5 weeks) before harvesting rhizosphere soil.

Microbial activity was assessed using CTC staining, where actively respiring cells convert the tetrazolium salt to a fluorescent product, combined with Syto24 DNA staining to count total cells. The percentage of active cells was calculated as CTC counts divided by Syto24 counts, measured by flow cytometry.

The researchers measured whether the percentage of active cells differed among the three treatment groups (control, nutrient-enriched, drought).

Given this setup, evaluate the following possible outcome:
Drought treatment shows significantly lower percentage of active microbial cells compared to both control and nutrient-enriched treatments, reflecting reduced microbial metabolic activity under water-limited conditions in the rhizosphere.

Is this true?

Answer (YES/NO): NO